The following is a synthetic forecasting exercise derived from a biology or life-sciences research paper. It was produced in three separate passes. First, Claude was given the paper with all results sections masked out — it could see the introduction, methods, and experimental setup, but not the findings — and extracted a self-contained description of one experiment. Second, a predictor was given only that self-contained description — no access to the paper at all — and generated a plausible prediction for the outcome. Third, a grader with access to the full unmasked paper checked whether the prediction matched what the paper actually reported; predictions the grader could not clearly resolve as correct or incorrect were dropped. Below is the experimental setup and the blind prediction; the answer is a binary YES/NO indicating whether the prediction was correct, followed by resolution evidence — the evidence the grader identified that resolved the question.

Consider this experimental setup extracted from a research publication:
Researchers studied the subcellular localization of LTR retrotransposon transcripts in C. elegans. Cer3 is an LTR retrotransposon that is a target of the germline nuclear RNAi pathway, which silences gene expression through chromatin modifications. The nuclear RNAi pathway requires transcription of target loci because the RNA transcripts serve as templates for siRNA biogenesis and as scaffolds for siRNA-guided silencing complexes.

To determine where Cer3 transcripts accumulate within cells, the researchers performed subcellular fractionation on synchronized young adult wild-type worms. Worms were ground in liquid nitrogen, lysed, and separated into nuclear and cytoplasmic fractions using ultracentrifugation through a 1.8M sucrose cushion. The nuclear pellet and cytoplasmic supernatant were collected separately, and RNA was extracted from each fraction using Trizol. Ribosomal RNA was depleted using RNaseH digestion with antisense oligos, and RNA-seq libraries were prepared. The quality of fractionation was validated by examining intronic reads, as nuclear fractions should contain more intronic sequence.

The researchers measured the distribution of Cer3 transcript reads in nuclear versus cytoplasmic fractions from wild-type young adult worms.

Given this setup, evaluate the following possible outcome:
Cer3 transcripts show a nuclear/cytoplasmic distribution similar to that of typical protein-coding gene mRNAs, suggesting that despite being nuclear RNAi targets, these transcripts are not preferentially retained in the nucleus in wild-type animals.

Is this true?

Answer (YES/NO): NO